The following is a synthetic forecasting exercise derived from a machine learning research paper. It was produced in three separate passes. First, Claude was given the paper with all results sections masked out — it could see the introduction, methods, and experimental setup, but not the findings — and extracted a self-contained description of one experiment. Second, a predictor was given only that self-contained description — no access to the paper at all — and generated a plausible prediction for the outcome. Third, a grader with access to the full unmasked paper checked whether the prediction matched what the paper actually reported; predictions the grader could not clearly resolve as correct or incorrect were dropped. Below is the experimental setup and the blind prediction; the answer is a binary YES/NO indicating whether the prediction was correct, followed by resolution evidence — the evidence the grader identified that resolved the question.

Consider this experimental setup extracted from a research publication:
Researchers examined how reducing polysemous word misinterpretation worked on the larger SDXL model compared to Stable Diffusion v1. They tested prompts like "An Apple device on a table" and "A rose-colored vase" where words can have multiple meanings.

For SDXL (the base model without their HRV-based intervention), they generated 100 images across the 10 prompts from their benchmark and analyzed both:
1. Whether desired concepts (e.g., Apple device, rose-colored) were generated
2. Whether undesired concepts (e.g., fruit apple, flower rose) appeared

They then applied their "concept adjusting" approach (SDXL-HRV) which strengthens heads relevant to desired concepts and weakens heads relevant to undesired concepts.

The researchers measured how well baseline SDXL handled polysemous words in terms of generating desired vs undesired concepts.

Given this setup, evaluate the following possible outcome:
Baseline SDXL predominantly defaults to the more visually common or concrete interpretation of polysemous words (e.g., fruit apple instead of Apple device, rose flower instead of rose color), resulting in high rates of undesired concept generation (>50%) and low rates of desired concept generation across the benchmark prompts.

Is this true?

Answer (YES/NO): NO